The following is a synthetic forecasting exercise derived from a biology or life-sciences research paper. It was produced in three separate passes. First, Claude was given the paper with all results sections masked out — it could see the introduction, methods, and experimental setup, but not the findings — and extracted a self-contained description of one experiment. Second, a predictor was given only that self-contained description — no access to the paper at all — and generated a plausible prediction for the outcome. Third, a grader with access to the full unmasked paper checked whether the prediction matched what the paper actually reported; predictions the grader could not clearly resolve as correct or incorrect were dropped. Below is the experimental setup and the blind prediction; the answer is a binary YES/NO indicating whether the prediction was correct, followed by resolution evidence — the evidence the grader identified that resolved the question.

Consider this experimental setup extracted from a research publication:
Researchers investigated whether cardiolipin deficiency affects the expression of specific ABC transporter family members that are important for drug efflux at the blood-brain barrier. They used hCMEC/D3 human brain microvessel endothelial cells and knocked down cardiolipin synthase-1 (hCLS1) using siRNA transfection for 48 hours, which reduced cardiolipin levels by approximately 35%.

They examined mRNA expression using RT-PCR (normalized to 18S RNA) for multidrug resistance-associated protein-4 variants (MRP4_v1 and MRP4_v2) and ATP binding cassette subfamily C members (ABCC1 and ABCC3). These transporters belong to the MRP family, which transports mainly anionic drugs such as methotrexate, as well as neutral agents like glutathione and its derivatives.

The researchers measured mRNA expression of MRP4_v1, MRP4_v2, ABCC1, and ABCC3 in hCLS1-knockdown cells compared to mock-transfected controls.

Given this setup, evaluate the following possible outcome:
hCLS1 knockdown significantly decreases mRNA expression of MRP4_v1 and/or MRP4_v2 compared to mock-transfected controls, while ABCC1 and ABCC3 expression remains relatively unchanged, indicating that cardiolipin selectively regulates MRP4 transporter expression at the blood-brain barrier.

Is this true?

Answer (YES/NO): NO